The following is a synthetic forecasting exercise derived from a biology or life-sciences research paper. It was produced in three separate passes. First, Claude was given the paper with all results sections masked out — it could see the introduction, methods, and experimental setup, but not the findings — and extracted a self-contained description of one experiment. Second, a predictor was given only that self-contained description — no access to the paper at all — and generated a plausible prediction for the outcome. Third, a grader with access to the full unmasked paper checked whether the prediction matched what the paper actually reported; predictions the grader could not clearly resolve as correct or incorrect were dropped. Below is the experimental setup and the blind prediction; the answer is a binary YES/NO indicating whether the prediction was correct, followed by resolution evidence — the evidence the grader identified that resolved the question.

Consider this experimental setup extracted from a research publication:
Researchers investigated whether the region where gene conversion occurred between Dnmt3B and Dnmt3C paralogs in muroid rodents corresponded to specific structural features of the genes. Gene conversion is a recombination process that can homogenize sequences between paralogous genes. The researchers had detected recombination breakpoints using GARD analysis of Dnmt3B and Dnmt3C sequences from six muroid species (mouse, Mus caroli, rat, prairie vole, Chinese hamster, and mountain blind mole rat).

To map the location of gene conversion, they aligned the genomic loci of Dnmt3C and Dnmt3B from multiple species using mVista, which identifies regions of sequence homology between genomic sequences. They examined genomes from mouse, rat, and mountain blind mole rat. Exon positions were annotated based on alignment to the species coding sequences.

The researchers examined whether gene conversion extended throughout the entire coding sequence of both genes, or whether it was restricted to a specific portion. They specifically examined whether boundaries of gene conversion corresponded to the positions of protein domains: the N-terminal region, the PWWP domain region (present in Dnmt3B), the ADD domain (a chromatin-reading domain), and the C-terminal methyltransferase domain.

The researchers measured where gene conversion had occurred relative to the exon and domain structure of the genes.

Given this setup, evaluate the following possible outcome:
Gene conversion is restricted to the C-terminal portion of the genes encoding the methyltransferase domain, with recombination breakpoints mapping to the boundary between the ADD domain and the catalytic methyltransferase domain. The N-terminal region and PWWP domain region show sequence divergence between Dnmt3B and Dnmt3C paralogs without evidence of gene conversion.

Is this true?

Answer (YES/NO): NO